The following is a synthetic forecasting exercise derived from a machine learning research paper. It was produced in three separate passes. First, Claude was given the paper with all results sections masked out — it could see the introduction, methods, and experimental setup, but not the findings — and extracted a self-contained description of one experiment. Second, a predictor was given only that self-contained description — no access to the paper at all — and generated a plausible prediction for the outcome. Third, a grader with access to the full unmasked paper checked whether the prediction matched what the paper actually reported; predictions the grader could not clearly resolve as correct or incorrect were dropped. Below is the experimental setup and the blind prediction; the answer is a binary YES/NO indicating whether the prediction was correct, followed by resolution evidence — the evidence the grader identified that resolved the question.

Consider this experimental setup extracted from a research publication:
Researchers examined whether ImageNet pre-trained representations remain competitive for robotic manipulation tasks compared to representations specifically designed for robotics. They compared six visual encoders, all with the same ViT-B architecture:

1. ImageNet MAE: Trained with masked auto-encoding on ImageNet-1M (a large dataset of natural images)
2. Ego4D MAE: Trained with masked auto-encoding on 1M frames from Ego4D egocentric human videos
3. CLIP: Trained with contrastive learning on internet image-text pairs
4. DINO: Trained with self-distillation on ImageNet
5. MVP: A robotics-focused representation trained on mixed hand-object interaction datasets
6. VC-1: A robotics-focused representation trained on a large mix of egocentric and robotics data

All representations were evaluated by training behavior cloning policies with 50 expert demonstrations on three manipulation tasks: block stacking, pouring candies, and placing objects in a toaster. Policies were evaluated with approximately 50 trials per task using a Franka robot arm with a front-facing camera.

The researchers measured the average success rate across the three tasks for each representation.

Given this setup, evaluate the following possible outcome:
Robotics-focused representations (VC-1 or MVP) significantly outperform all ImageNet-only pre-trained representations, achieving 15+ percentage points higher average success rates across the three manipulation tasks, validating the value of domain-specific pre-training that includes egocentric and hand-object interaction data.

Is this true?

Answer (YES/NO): NO